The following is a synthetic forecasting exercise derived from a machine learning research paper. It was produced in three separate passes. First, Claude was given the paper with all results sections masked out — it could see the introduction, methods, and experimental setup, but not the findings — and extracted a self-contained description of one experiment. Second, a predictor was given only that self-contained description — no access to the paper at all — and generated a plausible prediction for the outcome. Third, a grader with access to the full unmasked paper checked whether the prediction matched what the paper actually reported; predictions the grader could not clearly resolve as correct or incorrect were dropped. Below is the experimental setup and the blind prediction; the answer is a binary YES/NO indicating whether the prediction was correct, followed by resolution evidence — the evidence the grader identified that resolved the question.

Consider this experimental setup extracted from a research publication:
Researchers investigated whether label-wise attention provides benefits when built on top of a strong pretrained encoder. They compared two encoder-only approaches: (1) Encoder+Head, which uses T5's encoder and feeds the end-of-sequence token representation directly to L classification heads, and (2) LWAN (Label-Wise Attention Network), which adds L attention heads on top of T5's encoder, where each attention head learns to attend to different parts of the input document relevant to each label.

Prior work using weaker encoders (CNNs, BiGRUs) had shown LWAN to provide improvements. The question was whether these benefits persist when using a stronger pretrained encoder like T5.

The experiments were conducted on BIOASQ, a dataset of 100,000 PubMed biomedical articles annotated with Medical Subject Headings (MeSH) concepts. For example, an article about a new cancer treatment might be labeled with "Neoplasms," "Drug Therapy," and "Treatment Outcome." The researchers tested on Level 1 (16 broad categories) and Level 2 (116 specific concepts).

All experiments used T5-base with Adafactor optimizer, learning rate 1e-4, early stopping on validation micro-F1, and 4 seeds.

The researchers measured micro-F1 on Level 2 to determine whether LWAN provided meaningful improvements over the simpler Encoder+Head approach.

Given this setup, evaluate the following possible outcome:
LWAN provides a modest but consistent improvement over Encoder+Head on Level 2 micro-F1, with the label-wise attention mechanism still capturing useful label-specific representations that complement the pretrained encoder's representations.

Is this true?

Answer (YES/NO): NO